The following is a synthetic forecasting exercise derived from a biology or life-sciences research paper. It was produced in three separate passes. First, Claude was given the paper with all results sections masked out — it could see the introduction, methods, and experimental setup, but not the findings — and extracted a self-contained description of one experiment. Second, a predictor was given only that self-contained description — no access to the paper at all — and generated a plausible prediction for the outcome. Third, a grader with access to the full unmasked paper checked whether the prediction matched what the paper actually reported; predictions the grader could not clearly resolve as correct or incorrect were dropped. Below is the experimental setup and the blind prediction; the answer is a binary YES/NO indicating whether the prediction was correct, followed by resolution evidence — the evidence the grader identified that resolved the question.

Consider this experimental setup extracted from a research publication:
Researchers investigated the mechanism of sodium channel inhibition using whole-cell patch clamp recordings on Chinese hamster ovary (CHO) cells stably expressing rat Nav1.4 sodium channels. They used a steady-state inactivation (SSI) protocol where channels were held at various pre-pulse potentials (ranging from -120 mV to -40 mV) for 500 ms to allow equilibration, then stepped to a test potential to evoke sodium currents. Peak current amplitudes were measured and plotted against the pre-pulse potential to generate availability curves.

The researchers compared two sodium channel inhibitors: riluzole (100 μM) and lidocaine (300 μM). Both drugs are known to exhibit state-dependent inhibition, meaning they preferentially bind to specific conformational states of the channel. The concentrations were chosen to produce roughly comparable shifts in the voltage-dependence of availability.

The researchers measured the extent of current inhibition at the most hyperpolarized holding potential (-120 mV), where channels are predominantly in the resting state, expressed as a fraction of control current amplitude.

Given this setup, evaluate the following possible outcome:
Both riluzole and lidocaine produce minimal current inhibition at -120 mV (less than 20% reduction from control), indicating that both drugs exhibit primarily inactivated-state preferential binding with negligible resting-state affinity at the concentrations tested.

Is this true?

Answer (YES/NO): NO